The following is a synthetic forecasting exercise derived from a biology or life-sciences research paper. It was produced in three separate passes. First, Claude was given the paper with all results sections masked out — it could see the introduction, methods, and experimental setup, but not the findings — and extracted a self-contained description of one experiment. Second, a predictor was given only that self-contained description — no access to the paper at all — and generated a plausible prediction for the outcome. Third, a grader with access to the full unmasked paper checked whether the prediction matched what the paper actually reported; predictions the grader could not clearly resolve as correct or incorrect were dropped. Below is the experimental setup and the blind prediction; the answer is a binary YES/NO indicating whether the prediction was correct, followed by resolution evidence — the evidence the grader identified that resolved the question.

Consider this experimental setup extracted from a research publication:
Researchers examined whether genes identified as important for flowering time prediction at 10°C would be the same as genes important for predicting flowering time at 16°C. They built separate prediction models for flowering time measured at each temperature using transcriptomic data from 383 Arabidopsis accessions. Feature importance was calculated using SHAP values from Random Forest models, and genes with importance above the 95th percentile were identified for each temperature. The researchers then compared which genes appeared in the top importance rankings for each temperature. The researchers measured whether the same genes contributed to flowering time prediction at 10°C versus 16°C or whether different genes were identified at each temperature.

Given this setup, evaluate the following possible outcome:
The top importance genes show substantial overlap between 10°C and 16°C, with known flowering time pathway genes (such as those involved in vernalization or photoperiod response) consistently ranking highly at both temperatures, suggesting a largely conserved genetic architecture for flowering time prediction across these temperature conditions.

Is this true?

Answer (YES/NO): NO